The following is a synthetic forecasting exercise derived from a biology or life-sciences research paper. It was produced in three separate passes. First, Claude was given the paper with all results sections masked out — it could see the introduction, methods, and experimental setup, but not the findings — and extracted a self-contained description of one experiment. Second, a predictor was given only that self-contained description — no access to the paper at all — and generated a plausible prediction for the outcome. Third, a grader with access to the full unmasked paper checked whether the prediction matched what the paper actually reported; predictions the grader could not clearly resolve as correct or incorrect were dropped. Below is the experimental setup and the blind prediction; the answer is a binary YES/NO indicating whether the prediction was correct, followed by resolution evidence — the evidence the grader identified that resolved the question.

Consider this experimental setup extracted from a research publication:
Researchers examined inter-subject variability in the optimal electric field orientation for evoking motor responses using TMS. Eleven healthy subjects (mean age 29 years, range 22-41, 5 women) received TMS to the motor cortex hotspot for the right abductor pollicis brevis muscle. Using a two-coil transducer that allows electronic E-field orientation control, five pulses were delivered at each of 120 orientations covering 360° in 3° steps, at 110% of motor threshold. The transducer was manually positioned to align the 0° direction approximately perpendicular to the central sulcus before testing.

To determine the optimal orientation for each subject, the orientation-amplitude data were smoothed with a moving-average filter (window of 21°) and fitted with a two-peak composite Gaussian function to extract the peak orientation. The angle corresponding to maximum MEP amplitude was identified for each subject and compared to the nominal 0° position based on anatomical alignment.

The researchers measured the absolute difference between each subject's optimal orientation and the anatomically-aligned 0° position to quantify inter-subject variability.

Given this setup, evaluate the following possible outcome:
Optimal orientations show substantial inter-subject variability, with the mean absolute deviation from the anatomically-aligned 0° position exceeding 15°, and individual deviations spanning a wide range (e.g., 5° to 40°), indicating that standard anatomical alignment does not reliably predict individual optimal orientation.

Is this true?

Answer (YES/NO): NO